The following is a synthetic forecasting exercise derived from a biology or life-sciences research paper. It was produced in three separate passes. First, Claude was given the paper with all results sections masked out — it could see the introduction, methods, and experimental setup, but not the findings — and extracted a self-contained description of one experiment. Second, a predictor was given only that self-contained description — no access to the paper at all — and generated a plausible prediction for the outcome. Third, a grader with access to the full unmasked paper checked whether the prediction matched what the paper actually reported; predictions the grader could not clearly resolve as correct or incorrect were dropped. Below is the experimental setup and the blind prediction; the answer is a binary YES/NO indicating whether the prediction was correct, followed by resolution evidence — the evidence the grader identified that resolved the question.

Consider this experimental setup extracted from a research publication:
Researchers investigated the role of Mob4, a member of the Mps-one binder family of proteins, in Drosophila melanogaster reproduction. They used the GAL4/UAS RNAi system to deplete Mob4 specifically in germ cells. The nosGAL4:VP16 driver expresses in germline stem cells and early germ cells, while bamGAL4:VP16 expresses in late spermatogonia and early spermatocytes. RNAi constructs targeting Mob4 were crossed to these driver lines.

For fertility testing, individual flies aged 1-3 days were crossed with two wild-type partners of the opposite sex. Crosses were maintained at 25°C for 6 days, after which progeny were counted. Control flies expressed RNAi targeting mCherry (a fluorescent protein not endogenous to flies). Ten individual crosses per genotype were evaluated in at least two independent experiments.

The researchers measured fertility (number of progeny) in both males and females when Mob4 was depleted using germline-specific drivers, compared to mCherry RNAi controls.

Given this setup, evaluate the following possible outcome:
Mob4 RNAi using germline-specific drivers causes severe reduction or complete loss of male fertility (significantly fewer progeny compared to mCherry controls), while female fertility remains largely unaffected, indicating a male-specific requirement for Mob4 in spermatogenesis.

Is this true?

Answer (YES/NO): YES